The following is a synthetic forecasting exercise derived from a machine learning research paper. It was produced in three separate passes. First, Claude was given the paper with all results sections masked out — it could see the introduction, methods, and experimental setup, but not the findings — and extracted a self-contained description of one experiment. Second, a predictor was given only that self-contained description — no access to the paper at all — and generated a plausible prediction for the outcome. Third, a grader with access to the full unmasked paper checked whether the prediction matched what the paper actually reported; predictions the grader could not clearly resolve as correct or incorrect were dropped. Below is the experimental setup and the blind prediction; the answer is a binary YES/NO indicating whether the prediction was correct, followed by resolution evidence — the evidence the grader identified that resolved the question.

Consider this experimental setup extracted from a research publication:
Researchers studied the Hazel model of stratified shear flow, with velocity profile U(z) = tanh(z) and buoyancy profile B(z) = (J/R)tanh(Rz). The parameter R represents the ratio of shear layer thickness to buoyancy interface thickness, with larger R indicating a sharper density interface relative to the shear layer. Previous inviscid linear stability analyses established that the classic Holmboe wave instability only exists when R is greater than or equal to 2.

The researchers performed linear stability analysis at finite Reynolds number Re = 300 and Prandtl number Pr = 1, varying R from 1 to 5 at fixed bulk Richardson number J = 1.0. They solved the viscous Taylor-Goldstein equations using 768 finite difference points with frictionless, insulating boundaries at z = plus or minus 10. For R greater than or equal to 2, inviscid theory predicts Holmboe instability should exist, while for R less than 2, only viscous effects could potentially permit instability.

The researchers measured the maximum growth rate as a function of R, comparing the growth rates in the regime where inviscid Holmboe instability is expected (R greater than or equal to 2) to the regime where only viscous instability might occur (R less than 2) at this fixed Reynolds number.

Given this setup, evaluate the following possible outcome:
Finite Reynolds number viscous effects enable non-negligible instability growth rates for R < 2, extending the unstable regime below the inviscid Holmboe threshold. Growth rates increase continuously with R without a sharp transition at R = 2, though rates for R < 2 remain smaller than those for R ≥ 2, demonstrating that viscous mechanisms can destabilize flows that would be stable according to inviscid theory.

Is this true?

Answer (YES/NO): YES